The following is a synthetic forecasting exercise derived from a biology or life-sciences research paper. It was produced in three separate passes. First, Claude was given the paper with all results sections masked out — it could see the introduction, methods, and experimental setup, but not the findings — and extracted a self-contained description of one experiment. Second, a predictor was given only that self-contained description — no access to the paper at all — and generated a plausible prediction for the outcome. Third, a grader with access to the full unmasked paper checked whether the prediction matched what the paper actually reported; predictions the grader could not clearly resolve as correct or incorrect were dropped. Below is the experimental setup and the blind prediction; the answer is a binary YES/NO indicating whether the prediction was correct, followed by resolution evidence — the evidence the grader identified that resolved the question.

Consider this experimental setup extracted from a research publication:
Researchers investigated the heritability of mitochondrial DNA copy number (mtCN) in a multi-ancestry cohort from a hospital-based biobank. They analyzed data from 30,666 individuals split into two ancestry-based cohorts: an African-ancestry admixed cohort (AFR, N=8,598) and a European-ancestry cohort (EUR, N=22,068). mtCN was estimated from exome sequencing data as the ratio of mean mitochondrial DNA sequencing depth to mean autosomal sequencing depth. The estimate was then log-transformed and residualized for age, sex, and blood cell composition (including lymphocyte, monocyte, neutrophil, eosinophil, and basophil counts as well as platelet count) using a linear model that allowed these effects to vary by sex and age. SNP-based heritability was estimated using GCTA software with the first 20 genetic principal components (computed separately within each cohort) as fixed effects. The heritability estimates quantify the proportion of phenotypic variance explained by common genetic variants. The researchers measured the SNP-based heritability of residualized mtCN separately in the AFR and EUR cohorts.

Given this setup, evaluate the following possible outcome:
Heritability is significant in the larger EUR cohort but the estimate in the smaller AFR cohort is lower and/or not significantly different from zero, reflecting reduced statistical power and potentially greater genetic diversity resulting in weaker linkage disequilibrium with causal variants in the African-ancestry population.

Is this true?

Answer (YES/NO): NO